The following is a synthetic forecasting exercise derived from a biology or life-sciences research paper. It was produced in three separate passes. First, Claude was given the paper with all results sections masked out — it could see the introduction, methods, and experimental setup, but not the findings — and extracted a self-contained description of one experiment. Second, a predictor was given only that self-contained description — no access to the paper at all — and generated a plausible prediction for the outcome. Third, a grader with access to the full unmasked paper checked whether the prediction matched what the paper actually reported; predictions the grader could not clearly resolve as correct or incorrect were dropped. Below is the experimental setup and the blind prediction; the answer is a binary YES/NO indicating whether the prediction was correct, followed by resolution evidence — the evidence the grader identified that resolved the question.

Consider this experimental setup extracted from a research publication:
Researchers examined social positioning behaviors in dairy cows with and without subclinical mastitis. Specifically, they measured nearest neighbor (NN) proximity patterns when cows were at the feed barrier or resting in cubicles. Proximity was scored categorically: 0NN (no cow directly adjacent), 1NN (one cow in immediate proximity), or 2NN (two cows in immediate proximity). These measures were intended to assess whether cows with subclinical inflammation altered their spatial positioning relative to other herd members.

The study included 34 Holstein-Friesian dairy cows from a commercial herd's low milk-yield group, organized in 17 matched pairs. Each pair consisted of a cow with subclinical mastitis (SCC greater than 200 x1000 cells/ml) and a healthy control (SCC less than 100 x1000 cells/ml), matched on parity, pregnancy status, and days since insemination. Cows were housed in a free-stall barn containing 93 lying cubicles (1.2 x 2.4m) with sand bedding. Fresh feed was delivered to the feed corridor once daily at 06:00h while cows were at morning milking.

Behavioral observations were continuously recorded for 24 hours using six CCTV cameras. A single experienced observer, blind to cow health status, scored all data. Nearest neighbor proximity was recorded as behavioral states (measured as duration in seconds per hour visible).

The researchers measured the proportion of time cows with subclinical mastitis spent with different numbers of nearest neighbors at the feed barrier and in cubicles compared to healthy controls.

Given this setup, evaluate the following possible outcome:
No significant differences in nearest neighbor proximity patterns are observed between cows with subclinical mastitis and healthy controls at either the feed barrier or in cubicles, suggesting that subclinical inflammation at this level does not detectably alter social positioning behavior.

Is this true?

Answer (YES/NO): NO